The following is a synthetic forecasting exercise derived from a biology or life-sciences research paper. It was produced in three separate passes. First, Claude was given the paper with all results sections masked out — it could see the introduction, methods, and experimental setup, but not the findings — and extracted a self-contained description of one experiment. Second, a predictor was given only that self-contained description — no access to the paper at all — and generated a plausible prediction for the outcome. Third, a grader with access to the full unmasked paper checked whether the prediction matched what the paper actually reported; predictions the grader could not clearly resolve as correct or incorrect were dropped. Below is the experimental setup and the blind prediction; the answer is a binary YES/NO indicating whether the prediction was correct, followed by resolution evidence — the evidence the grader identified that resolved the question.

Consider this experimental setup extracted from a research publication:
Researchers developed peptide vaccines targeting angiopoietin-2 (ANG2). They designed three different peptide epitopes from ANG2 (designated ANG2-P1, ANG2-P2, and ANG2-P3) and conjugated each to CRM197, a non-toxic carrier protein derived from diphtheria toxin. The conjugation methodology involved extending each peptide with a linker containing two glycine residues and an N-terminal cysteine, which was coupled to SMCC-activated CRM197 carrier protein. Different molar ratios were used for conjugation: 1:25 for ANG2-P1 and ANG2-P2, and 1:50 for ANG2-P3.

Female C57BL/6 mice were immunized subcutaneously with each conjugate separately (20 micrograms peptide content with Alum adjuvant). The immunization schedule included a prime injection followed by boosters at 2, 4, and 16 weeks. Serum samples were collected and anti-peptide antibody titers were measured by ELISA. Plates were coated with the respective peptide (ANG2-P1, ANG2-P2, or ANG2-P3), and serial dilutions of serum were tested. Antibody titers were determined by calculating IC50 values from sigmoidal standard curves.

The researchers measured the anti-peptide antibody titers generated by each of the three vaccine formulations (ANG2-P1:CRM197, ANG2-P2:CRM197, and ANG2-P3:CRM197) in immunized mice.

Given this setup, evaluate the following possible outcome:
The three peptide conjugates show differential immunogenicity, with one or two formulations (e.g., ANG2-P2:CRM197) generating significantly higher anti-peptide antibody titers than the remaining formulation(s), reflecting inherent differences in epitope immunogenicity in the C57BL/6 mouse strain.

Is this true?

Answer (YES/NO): NO